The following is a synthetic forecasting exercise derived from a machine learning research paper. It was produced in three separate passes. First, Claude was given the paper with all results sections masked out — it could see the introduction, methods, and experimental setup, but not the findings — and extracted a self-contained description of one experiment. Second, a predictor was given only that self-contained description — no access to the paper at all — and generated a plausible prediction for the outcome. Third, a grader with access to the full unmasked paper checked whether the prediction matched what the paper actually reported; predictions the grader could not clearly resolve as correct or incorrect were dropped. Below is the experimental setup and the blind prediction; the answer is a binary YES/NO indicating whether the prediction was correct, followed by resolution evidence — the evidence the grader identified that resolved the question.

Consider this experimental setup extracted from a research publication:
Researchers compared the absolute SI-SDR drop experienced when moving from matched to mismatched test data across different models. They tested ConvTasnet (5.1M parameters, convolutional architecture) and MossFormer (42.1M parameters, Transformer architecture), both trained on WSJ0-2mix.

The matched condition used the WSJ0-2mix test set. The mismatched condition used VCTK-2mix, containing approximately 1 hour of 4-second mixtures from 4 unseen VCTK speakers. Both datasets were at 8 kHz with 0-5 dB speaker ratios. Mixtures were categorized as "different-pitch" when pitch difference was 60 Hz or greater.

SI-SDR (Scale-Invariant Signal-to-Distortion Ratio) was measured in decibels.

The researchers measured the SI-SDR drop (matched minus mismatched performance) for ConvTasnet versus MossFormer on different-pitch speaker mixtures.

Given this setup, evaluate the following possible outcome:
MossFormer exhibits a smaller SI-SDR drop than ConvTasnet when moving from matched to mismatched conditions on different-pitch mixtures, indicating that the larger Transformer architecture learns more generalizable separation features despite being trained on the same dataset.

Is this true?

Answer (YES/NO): YES